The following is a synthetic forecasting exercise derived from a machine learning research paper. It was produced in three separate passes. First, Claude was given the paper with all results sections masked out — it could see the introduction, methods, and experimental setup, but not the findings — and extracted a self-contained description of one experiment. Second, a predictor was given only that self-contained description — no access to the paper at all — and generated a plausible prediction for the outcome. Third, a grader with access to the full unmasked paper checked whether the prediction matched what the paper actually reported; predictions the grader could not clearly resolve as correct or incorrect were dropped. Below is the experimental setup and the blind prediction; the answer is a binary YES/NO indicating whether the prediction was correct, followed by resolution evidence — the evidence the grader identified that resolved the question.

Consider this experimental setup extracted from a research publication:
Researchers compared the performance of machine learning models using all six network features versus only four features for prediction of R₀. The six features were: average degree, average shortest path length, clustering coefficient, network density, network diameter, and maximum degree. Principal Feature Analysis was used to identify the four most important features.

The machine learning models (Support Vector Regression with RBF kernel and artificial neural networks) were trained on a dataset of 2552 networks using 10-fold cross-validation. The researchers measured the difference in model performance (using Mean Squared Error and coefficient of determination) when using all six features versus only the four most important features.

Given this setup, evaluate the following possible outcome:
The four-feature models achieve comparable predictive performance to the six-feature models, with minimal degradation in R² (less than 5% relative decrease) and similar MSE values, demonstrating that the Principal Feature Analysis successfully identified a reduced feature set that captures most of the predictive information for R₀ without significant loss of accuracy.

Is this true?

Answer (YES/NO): NO